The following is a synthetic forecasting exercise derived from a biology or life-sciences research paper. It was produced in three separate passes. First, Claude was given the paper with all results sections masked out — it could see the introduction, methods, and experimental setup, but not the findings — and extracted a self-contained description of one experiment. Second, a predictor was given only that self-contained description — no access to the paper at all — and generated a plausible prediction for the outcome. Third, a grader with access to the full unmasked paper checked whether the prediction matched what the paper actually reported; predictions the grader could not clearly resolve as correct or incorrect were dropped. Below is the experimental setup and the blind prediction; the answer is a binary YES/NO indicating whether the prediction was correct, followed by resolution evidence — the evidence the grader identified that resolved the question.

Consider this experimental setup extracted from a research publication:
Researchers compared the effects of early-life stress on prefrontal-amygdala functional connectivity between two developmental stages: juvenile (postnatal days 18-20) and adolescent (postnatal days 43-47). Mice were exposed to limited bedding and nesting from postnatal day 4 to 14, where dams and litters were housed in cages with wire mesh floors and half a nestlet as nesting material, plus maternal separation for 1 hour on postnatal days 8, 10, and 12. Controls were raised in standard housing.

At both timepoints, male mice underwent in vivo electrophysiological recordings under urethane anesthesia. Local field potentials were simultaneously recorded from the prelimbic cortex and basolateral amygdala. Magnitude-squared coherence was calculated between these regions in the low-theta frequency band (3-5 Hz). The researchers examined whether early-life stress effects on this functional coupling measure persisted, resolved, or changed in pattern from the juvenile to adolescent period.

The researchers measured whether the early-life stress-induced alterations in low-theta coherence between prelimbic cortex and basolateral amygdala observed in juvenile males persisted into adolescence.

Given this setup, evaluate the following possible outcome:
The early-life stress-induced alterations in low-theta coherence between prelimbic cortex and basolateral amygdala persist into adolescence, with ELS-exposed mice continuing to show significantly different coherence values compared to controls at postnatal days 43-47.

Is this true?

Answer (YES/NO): NO